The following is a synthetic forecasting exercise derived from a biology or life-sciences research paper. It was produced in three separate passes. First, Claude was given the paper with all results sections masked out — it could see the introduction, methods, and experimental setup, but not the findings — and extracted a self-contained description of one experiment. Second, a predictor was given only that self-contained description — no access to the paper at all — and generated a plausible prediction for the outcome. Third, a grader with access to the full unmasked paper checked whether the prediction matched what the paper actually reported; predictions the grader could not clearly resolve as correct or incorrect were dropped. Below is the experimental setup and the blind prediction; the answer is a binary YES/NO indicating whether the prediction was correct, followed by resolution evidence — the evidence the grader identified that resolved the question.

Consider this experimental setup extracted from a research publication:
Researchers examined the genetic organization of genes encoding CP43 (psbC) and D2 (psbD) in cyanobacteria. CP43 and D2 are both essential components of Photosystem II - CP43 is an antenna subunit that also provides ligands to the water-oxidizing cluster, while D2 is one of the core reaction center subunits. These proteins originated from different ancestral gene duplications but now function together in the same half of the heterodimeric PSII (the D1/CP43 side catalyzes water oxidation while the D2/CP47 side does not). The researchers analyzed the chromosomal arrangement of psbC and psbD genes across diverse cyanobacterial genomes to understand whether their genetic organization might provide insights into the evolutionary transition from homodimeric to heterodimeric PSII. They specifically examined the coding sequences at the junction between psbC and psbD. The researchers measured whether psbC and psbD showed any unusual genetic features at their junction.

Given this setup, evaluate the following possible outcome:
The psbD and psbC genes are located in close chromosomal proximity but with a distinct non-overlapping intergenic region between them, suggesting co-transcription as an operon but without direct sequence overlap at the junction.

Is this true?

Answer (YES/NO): NO